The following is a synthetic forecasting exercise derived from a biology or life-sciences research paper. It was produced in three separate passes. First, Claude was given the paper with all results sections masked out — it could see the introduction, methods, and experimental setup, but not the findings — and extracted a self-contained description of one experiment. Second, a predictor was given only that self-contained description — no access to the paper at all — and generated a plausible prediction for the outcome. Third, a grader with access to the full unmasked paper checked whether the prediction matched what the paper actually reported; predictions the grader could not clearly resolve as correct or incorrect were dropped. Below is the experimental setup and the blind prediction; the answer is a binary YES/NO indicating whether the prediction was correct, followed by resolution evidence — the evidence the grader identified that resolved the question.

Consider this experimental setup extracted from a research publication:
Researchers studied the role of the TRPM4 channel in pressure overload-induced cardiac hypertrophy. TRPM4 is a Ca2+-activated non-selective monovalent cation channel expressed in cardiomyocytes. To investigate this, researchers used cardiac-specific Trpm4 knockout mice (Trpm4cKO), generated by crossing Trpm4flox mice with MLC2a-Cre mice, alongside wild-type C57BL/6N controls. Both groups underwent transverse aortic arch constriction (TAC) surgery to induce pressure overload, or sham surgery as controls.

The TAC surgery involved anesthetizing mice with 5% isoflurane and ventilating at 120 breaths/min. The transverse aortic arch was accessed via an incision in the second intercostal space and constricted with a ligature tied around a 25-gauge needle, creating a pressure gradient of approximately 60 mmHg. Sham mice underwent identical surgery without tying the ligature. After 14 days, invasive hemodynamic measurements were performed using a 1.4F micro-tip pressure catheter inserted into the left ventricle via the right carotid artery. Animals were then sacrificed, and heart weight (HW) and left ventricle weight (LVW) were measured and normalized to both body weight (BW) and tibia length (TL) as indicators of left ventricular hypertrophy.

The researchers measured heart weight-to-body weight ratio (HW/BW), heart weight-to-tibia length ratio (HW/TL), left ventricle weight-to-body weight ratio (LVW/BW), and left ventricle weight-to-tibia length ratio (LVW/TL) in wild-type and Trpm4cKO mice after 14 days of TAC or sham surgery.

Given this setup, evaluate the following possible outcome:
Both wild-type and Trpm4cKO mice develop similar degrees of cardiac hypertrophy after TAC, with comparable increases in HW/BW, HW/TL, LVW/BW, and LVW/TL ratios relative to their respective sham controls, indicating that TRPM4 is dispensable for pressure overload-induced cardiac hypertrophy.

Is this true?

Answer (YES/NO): NO